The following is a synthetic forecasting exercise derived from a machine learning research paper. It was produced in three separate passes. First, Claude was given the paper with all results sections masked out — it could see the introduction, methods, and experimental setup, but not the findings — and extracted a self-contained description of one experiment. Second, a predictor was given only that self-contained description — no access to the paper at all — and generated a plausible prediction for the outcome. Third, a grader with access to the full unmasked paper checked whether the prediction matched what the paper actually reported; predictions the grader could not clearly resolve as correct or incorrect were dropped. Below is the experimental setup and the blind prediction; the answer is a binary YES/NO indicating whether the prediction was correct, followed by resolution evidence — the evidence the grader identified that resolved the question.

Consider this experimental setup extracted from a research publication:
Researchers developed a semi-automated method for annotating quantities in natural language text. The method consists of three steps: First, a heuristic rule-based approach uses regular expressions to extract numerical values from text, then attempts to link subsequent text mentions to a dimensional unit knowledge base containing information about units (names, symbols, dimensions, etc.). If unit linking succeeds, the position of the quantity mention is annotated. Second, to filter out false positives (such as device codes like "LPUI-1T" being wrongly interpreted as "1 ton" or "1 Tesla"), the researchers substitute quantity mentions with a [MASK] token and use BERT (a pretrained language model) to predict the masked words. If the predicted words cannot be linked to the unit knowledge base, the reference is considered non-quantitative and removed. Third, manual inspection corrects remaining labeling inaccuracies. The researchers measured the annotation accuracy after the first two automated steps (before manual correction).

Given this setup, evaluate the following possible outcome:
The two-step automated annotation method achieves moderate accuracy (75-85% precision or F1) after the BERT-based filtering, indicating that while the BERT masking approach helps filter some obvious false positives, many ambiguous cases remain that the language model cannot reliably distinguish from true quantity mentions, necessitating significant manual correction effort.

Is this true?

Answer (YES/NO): YES